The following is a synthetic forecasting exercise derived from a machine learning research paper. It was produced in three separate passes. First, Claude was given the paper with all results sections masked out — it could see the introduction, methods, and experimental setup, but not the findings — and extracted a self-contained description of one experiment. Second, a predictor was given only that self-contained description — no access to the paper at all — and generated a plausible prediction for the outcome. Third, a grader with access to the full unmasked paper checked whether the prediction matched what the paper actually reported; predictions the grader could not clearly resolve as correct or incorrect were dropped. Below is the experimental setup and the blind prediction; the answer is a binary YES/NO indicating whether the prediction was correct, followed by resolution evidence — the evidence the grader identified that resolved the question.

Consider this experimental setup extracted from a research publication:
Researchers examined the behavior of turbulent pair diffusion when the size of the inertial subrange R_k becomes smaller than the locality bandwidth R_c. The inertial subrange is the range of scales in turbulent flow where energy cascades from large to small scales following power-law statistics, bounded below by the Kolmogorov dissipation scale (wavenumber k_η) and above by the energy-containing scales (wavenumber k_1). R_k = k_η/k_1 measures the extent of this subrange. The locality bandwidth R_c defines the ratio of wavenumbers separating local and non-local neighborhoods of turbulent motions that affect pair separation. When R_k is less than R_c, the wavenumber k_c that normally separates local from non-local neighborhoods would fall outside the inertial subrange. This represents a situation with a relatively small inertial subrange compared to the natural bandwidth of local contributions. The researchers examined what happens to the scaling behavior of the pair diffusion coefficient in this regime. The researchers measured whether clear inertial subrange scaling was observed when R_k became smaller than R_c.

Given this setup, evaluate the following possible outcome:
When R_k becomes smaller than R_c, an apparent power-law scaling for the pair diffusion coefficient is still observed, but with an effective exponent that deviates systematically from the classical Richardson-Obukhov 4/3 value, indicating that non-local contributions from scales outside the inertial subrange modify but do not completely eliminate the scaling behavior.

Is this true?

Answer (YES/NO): NO